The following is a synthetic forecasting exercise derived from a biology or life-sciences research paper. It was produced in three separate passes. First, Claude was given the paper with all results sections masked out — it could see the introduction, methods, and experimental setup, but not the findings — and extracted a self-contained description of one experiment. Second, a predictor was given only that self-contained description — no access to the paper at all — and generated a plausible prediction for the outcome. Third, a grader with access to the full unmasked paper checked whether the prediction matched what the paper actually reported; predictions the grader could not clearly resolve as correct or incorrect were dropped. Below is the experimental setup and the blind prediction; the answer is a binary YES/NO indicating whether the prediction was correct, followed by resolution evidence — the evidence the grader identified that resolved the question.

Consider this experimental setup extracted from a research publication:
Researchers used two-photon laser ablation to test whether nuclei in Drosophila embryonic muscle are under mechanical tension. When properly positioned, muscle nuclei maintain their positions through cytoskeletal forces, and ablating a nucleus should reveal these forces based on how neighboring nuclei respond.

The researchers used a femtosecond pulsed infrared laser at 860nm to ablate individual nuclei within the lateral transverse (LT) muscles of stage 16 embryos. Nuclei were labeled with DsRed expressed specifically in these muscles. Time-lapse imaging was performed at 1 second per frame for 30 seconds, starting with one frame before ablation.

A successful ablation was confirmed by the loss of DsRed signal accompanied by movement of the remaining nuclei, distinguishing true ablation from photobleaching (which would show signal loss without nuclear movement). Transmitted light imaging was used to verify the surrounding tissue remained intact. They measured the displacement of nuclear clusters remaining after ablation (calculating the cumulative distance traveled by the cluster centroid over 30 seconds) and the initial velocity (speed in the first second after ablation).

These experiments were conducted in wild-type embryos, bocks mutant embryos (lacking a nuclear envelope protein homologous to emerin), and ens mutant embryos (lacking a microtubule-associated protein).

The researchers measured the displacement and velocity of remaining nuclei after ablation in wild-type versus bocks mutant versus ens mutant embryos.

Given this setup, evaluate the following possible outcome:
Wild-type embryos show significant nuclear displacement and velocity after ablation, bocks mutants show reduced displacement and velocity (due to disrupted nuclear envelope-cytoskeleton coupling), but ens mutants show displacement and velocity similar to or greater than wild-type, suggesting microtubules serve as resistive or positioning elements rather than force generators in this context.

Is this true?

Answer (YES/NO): NO